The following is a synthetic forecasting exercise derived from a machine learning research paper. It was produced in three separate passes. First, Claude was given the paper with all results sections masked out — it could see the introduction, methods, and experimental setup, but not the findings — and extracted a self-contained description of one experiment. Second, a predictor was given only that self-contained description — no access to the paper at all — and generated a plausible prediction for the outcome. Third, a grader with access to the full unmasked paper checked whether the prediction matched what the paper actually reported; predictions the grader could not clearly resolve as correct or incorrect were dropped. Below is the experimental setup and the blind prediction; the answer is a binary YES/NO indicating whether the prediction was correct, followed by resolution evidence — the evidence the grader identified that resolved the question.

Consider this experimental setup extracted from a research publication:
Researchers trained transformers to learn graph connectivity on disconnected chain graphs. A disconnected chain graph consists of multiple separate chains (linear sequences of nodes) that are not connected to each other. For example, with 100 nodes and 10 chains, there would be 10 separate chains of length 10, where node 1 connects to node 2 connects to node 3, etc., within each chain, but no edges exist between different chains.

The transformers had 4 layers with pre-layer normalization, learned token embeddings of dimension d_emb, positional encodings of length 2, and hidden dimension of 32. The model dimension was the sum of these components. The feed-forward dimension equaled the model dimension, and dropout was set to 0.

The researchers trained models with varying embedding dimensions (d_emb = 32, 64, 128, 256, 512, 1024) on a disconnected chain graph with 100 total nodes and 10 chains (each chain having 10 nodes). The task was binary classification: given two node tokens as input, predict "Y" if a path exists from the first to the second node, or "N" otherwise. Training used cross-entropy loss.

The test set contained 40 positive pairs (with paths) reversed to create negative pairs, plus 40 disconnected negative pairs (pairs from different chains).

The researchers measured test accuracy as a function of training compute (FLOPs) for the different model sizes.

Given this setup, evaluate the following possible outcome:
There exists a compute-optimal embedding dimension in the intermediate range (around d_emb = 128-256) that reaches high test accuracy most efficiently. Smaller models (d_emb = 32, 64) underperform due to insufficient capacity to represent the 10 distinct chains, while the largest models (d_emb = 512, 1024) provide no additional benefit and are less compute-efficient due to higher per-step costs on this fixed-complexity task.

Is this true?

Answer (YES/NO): NO